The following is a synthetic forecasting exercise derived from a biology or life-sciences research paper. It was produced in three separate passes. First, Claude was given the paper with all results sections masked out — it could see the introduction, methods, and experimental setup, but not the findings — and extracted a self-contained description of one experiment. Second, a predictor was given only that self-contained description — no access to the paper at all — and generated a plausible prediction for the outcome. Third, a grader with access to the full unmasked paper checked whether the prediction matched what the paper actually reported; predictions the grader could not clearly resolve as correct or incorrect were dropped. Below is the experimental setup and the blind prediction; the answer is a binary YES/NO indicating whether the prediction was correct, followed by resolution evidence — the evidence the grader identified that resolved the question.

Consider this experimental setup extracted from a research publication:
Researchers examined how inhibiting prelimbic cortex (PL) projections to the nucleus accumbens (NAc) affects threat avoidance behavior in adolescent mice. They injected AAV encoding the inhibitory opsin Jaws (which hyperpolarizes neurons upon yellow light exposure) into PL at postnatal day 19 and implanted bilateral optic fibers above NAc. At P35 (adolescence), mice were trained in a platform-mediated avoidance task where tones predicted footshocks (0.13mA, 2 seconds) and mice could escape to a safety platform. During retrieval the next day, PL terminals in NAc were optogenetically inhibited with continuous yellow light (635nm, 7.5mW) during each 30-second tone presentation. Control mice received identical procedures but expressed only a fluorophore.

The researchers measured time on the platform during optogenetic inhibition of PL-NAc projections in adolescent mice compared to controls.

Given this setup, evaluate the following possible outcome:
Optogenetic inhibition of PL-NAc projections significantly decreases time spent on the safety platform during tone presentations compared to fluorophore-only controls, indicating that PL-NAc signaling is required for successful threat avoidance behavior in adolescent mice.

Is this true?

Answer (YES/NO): NO